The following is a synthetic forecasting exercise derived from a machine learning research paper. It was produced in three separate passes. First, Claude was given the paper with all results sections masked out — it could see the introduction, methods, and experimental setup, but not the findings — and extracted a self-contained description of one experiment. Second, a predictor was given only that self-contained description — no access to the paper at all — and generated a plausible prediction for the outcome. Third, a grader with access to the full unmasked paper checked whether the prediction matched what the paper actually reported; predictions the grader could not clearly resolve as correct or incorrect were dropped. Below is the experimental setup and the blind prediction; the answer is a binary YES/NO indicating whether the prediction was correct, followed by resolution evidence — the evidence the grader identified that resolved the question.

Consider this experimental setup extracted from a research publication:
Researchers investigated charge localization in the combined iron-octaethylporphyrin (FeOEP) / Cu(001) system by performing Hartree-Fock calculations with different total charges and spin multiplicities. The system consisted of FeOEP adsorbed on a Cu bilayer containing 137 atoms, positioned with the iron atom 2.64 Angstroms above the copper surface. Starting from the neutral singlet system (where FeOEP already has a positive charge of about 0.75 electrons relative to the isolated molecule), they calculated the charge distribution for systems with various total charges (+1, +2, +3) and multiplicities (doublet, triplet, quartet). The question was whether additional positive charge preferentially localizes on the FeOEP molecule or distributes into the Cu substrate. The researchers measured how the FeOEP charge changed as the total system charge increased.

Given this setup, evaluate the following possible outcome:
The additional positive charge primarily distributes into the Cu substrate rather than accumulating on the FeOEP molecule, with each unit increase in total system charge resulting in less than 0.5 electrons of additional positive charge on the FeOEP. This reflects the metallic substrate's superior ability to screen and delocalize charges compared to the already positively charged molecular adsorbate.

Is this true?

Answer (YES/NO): YES